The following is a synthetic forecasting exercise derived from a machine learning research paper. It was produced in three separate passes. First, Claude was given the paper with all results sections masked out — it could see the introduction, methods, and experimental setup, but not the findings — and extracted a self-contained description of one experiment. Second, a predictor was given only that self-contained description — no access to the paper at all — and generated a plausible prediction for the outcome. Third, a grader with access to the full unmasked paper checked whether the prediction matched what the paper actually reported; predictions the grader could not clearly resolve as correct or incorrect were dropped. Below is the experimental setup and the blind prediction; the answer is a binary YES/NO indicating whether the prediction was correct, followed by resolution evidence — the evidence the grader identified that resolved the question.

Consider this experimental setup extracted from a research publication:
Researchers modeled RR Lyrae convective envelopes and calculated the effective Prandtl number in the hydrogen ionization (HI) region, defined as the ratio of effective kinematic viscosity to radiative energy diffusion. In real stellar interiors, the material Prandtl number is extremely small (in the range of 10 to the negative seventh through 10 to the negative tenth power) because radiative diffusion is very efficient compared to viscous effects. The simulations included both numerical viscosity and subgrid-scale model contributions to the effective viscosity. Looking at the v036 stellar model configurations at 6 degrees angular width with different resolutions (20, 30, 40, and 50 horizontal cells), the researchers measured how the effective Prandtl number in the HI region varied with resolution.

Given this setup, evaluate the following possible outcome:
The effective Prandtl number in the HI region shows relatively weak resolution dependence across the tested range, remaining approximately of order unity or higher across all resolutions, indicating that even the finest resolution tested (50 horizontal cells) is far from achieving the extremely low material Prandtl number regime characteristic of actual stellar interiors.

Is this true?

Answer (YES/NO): NO